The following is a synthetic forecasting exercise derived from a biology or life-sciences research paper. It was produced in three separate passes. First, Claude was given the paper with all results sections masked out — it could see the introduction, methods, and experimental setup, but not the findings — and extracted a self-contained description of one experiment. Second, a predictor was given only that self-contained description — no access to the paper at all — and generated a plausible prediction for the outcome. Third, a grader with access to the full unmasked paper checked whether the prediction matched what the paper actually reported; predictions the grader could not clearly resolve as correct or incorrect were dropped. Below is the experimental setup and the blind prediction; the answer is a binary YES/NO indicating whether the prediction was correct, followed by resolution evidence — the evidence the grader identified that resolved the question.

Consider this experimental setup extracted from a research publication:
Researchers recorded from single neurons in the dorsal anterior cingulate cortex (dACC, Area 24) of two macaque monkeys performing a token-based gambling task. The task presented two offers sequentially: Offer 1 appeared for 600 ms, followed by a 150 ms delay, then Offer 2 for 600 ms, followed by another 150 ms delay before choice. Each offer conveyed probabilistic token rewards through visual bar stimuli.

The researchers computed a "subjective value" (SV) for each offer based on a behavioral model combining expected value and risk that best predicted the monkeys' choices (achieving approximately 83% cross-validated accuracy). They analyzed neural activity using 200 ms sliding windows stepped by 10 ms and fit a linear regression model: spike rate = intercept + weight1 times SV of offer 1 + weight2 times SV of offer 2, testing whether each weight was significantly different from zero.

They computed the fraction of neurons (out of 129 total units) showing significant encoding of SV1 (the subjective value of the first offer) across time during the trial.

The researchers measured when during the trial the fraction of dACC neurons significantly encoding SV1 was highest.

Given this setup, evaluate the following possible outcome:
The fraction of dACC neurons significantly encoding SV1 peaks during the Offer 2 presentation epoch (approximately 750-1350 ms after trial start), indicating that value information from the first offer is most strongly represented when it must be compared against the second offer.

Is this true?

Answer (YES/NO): NO